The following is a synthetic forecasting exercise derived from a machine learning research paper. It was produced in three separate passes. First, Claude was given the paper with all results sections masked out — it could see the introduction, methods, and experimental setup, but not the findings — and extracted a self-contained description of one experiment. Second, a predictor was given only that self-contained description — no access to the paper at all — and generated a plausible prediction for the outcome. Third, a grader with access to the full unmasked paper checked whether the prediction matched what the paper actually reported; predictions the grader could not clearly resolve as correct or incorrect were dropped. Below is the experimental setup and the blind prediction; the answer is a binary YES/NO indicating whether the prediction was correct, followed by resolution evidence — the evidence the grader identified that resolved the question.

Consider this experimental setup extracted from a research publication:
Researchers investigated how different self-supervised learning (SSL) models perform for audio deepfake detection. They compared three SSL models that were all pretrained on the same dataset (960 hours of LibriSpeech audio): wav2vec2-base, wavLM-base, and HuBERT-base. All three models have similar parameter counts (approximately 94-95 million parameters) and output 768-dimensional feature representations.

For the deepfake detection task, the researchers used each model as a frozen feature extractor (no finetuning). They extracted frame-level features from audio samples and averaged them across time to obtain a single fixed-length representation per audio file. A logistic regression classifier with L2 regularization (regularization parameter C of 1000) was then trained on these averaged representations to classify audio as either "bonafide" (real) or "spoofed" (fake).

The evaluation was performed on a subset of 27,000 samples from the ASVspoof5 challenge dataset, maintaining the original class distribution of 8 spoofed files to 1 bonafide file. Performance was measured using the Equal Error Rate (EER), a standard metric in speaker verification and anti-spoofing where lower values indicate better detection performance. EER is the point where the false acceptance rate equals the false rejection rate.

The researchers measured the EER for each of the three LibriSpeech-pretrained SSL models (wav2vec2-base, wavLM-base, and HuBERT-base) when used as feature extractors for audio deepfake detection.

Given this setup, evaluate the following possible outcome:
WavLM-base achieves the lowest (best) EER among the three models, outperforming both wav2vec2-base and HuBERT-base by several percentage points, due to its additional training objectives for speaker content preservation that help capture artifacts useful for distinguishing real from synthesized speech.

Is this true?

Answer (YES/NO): YES